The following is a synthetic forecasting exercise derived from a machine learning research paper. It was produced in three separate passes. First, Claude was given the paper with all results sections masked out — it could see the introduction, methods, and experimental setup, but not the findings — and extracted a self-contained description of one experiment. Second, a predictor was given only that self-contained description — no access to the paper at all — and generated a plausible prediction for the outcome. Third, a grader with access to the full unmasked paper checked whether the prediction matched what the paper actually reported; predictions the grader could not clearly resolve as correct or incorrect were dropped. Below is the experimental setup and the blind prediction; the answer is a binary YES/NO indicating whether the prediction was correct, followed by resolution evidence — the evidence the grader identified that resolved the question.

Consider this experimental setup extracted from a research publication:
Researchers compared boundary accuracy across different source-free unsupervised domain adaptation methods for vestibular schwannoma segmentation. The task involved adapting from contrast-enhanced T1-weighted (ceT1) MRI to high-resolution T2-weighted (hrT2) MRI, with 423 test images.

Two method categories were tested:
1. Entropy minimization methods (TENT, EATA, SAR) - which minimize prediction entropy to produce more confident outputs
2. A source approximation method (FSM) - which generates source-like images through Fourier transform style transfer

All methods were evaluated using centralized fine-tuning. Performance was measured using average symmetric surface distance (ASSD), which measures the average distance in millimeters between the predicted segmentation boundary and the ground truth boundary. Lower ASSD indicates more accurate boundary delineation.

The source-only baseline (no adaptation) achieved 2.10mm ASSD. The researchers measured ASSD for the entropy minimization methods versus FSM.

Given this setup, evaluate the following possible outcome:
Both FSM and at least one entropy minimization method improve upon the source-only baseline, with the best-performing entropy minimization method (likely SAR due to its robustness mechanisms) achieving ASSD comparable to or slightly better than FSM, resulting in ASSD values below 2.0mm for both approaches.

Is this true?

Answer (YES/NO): NO